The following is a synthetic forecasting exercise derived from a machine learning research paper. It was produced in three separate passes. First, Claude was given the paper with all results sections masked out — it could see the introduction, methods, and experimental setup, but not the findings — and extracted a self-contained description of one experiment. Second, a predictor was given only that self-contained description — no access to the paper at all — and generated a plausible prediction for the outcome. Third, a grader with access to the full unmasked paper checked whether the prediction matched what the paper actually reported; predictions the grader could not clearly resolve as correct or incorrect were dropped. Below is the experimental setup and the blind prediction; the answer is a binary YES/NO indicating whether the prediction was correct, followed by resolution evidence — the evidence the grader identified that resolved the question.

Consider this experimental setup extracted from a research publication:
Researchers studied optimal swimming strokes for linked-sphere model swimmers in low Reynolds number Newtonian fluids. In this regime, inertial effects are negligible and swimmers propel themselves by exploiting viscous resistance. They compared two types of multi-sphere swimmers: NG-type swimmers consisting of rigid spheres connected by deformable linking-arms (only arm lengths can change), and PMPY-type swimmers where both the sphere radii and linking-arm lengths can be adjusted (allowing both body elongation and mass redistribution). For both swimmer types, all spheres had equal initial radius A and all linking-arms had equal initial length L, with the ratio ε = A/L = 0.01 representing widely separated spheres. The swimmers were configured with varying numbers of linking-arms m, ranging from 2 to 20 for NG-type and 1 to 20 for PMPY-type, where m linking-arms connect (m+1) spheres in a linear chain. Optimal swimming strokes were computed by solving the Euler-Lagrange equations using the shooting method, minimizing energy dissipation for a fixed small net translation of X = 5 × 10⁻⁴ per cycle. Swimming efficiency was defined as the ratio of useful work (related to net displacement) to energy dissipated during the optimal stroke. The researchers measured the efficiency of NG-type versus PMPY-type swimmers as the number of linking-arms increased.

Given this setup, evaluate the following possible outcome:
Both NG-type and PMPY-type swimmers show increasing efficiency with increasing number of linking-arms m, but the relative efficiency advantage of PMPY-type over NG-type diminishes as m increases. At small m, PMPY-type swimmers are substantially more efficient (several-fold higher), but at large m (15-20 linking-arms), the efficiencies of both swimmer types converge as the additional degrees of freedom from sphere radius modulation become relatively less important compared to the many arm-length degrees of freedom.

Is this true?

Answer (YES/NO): NO